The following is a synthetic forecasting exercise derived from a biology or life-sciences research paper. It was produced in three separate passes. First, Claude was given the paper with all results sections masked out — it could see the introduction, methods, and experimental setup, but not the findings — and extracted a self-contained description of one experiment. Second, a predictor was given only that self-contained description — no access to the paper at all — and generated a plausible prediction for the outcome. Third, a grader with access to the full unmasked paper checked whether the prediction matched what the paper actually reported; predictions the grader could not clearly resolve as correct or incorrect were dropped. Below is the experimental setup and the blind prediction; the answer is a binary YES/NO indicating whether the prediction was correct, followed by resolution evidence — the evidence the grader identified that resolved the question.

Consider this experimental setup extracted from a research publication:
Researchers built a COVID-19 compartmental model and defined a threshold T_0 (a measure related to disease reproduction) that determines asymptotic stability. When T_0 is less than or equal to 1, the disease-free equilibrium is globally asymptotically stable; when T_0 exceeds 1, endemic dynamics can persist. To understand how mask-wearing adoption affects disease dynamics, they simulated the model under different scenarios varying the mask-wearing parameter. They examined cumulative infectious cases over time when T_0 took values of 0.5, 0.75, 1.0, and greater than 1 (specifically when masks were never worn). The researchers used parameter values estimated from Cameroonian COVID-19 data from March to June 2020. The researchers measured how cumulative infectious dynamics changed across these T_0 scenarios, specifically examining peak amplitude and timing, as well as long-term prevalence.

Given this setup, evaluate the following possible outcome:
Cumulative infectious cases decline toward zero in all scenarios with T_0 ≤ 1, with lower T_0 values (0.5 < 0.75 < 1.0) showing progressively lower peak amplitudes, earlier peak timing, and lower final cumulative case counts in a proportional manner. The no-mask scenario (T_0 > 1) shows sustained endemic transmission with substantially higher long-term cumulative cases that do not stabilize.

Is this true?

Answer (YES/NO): NO